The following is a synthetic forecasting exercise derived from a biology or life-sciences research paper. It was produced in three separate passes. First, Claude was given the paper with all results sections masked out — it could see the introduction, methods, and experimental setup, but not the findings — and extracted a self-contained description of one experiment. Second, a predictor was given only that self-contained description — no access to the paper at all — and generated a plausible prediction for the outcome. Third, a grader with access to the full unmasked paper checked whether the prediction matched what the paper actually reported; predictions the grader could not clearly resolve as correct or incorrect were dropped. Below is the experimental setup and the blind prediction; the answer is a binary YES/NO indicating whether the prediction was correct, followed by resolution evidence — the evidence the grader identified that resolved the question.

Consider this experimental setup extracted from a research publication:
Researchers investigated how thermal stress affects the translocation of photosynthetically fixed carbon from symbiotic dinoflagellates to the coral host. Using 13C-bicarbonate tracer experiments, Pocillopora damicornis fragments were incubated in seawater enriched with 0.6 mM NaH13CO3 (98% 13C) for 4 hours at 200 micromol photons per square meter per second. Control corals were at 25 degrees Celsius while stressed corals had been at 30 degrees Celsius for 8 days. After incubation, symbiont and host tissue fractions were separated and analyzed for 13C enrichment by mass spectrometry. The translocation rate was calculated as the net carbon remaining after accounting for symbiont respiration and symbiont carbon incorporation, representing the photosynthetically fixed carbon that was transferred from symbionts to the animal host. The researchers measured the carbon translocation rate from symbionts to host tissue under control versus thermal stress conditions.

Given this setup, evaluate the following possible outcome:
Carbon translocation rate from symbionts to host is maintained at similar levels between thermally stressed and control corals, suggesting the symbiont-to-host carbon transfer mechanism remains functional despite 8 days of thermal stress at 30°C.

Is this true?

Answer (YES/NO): YES